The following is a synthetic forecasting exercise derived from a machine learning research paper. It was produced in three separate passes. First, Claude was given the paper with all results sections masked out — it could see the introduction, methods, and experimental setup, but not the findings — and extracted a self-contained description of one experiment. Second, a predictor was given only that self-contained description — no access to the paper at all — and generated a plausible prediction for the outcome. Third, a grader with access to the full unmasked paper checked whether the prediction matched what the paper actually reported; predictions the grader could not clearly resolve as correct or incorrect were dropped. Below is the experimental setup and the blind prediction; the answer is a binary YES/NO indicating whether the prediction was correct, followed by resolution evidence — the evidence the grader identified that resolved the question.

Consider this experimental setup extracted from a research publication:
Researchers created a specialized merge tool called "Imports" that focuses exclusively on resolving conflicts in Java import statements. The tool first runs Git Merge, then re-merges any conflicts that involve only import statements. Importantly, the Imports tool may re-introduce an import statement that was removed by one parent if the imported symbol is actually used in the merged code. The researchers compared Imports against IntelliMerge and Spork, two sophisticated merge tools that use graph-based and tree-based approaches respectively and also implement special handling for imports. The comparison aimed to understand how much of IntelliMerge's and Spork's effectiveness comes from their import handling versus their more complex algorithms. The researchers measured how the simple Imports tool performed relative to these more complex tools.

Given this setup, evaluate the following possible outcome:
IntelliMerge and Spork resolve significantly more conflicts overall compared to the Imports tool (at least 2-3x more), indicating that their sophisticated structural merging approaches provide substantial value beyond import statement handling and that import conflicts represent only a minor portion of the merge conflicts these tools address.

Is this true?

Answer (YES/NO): NO